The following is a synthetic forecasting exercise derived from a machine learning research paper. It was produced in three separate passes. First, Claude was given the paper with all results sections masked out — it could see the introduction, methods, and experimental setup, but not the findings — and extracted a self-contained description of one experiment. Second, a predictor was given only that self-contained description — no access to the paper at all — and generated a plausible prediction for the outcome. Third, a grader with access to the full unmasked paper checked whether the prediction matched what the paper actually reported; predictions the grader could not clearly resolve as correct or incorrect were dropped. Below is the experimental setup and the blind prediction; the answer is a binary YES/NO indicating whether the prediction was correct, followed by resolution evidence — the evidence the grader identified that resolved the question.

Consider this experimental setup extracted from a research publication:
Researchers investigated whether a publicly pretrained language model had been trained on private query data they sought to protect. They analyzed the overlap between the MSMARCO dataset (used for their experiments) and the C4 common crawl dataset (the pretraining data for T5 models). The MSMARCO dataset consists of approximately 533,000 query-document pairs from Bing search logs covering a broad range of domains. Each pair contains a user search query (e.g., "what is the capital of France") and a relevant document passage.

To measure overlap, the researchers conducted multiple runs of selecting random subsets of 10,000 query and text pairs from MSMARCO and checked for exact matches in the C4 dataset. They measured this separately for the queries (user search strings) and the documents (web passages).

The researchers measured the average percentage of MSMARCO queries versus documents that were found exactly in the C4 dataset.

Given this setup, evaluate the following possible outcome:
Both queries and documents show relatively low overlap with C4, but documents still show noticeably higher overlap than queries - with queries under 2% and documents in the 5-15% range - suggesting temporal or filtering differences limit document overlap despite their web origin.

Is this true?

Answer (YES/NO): NO